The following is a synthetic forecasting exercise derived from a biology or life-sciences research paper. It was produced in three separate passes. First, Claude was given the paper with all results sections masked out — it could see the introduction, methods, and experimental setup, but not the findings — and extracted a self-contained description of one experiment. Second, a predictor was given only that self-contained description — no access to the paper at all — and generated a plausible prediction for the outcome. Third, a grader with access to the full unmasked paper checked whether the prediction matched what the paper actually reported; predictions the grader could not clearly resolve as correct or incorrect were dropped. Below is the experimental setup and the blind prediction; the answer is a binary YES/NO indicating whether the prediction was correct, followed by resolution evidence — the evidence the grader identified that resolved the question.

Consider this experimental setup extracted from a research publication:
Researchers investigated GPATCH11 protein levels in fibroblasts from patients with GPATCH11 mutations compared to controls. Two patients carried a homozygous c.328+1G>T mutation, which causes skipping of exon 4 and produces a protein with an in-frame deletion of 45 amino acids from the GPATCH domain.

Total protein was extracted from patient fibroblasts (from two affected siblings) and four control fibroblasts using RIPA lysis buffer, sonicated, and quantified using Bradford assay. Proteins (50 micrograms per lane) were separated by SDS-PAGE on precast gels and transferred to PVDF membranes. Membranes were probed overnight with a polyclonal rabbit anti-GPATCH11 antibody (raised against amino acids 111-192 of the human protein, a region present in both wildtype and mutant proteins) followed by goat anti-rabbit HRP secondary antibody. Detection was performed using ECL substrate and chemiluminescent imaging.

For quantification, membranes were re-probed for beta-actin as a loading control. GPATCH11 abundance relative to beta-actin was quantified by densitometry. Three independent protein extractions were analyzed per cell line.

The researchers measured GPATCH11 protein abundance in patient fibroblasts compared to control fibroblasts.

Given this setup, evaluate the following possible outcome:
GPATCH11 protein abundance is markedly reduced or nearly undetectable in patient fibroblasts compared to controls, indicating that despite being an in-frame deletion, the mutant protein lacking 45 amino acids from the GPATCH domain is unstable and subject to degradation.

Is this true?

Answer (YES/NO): NO